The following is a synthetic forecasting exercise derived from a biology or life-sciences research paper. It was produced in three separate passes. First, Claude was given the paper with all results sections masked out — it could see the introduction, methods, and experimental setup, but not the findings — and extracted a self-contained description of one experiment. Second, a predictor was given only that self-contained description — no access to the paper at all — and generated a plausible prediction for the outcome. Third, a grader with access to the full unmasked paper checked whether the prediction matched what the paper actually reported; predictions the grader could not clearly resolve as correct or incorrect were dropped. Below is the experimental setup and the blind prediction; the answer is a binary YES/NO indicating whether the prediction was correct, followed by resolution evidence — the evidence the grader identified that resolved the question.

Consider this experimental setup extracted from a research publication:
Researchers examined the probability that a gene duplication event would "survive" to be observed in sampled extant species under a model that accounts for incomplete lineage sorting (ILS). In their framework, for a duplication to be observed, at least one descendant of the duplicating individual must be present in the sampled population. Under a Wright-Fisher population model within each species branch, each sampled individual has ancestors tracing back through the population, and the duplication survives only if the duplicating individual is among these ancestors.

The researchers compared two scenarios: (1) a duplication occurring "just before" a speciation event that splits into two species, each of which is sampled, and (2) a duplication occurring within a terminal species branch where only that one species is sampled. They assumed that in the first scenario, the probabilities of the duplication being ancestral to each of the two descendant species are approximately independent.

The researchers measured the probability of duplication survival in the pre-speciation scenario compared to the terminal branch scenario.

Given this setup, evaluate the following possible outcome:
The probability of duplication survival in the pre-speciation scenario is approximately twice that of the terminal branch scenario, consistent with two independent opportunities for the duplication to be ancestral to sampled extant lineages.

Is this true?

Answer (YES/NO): YES